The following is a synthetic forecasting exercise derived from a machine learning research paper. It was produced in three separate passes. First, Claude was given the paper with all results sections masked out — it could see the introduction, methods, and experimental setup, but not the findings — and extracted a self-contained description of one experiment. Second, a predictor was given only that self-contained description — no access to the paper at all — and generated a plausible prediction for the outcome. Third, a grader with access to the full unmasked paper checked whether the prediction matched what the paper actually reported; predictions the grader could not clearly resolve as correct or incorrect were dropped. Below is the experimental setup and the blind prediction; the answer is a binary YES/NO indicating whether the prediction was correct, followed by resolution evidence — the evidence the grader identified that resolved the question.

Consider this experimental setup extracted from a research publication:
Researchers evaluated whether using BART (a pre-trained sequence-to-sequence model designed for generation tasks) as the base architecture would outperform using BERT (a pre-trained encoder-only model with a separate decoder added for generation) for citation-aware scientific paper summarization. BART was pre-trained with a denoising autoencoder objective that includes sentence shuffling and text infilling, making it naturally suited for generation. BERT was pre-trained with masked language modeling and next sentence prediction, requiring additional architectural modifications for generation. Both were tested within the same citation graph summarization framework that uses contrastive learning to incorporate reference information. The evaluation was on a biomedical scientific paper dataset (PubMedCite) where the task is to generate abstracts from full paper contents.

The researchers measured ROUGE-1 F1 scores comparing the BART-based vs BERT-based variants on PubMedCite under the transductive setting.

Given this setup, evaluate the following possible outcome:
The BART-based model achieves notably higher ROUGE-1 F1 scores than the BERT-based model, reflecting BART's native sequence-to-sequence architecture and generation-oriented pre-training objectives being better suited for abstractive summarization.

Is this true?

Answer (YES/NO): NO